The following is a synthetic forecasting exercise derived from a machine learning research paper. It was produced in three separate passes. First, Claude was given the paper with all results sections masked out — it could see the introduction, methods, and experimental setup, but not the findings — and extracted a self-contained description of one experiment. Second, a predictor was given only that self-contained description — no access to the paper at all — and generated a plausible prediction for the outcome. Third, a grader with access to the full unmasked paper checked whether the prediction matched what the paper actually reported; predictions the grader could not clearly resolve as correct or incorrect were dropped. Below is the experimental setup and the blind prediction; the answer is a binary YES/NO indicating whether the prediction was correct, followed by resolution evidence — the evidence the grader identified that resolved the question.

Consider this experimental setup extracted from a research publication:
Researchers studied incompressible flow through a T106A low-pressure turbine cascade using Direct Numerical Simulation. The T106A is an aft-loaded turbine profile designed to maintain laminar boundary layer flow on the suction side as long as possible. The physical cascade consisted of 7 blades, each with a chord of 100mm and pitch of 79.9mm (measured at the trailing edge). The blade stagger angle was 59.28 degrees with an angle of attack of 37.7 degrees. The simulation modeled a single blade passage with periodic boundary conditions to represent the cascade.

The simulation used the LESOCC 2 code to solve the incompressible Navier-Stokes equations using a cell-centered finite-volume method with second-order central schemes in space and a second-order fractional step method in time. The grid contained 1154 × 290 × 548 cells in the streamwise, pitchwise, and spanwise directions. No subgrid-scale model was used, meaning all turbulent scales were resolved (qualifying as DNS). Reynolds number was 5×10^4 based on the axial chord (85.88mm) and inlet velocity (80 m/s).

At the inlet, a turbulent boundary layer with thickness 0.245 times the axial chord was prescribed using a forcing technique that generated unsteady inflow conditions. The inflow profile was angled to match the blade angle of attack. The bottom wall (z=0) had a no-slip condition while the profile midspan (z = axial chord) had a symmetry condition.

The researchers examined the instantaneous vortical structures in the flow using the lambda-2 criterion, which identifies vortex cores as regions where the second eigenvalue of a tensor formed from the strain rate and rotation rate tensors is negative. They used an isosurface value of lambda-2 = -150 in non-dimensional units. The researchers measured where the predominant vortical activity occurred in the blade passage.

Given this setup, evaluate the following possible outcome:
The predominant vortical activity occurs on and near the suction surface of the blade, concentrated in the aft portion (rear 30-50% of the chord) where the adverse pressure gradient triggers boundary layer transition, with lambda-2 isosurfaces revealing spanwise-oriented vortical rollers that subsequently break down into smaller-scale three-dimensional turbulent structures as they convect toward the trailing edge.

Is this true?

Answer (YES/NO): NO